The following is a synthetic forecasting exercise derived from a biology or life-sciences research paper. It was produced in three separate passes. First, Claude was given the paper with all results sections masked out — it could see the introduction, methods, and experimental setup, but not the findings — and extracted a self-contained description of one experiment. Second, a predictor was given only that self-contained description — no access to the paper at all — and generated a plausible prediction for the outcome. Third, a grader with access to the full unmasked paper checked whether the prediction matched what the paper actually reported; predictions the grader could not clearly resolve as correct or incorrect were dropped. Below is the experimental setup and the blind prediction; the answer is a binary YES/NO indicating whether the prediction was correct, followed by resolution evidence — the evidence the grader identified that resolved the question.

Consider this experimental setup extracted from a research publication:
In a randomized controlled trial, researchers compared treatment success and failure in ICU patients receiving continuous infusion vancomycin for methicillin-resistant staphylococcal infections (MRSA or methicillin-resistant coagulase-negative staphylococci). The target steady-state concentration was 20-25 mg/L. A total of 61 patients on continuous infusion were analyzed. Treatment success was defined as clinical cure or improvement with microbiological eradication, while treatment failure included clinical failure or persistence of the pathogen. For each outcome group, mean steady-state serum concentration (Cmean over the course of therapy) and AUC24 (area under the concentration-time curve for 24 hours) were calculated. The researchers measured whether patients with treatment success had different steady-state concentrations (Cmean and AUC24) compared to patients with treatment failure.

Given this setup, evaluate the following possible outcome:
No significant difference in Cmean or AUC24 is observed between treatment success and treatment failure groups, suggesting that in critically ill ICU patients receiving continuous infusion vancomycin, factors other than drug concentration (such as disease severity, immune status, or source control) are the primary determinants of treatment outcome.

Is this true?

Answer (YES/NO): NO